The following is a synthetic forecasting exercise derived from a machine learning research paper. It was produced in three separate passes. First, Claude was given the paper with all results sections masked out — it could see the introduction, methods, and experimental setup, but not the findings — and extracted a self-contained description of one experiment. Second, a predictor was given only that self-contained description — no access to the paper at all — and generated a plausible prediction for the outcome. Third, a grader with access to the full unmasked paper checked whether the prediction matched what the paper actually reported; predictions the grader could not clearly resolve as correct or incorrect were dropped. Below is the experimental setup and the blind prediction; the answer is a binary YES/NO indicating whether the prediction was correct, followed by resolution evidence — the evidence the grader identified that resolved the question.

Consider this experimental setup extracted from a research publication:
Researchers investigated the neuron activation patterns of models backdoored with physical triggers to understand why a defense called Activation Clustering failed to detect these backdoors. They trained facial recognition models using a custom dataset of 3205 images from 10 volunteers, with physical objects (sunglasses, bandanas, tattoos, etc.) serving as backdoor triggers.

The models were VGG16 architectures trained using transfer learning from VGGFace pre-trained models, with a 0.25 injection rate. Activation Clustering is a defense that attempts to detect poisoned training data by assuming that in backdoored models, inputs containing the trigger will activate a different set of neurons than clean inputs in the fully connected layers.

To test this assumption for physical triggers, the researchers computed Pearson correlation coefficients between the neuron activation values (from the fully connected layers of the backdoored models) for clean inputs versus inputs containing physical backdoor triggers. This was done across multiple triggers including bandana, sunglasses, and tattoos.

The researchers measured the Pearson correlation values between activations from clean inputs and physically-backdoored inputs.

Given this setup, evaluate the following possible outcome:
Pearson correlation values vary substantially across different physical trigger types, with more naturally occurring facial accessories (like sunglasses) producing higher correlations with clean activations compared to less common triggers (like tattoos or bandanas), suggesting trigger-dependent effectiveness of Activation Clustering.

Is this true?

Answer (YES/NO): NO